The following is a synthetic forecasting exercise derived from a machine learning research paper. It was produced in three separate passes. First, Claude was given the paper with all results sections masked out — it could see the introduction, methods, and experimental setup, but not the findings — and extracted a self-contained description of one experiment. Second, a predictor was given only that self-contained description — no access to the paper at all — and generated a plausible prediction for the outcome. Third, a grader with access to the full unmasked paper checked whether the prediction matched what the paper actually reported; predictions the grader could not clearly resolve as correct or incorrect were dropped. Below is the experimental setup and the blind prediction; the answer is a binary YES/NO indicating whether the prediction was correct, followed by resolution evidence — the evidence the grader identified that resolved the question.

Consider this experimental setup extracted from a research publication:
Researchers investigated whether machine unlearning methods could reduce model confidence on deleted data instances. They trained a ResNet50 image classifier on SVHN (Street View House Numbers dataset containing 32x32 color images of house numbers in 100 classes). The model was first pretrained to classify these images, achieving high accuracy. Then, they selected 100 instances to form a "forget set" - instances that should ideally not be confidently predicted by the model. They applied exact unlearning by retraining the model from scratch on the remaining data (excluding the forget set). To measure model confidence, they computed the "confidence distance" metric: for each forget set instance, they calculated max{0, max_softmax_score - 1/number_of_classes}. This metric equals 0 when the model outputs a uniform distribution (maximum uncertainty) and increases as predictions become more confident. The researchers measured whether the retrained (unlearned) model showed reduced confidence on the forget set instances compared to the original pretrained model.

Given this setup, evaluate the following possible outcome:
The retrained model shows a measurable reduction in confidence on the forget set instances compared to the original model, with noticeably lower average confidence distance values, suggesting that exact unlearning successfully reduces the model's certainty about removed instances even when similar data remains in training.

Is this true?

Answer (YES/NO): NO